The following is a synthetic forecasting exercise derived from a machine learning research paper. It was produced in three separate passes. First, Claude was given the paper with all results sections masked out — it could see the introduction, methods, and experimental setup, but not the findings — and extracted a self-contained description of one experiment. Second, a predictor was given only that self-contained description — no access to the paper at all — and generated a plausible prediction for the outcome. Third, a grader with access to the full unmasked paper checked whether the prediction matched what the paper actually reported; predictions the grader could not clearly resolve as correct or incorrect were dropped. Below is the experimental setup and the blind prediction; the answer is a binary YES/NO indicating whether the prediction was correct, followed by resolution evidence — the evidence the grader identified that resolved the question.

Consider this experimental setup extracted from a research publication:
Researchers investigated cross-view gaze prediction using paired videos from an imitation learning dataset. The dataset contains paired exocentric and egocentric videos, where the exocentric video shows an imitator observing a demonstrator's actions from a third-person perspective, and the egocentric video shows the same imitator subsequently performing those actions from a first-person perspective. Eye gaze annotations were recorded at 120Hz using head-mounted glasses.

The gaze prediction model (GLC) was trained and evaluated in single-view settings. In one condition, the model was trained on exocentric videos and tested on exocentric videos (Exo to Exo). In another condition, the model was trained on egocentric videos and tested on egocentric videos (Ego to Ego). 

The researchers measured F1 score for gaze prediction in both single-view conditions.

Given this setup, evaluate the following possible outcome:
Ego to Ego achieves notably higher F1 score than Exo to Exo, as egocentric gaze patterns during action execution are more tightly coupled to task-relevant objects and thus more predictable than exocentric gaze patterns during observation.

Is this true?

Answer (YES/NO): NO